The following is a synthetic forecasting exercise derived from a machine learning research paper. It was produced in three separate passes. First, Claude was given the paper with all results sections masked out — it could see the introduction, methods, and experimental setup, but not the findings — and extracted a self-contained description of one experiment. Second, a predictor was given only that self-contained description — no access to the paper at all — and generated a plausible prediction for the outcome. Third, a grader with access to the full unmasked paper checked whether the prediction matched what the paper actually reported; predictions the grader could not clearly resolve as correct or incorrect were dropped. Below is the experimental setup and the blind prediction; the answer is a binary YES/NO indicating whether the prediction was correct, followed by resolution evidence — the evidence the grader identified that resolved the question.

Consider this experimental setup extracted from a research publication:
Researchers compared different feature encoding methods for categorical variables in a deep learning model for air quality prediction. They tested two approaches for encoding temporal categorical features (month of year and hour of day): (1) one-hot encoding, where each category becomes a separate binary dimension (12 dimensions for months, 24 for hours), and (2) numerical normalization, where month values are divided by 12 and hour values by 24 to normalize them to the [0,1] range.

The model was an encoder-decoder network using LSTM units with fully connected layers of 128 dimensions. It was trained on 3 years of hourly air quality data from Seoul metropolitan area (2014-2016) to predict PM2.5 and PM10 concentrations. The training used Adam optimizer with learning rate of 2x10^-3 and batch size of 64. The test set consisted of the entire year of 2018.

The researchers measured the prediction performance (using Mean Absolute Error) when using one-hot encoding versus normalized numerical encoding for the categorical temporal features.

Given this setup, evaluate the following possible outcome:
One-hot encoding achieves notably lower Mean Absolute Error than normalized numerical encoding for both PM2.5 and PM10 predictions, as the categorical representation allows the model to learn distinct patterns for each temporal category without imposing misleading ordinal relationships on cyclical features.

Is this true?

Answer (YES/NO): NO